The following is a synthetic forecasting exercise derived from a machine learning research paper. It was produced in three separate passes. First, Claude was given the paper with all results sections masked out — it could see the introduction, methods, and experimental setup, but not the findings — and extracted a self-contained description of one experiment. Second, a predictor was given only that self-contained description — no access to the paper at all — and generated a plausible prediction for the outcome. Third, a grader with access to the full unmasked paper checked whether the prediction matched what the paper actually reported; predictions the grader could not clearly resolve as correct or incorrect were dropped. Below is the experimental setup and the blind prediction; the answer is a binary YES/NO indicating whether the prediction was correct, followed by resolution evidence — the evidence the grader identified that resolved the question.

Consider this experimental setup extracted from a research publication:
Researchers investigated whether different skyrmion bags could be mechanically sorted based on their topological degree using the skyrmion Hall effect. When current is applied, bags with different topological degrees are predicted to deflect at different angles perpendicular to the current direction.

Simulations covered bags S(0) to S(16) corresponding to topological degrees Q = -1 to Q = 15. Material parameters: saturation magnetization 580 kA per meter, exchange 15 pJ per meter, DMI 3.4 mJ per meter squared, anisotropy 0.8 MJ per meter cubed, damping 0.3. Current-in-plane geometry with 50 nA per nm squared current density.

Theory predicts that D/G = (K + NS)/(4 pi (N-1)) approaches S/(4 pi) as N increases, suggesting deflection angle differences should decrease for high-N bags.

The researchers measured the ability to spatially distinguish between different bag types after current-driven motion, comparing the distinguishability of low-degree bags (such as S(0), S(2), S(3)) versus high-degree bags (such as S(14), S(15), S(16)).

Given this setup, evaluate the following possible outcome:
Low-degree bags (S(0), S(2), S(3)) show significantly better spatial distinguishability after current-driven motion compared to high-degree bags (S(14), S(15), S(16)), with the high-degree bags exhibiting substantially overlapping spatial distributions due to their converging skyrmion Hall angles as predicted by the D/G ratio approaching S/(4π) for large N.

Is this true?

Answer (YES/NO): YES